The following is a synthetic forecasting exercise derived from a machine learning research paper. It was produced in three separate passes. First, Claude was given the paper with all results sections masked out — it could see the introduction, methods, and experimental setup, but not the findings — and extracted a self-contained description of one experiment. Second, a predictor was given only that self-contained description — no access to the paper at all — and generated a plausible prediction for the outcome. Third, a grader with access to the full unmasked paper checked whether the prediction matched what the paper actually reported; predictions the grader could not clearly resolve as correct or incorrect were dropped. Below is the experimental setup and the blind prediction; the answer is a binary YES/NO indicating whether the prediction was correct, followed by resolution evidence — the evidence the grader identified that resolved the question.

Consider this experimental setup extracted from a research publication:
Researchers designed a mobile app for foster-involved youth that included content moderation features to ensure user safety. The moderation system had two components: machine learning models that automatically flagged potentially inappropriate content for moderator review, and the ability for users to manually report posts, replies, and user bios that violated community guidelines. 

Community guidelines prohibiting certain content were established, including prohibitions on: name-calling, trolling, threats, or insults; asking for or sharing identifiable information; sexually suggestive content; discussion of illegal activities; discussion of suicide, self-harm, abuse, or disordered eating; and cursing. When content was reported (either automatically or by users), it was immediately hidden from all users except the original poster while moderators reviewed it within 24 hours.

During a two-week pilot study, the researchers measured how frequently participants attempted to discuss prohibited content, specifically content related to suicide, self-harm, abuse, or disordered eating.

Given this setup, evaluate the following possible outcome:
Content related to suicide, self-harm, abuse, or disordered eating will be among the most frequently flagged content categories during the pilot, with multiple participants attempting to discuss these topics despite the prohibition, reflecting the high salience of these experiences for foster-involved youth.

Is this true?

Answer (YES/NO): NO